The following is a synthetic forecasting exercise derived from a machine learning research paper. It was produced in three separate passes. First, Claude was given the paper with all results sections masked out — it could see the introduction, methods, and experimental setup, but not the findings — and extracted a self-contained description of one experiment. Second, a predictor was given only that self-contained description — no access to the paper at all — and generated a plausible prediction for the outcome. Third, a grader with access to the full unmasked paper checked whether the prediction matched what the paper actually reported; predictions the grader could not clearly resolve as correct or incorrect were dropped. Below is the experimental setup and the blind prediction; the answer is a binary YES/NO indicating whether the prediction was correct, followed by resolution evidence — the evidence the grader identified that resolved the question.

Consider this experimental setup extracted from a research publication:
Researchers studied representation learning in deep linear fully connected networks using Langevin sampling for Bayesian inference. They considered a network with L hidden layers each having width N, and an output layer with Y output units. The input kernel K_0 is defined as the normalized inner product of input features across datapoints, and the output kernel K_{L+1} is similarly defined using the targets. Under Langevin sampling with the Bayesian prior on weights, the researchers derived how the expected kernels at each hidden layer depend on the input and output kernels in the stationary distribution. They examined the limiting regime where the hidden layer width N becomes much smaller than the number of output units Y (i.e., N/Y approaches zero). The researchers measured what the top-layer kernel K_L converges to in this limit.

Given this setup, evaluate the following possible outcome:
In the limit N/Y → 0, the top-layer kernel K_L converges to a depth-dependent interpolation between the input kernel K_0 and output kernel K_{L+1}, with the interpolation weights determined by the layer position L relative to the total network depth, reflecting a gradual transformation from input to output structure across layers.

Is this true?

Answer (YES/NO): NO